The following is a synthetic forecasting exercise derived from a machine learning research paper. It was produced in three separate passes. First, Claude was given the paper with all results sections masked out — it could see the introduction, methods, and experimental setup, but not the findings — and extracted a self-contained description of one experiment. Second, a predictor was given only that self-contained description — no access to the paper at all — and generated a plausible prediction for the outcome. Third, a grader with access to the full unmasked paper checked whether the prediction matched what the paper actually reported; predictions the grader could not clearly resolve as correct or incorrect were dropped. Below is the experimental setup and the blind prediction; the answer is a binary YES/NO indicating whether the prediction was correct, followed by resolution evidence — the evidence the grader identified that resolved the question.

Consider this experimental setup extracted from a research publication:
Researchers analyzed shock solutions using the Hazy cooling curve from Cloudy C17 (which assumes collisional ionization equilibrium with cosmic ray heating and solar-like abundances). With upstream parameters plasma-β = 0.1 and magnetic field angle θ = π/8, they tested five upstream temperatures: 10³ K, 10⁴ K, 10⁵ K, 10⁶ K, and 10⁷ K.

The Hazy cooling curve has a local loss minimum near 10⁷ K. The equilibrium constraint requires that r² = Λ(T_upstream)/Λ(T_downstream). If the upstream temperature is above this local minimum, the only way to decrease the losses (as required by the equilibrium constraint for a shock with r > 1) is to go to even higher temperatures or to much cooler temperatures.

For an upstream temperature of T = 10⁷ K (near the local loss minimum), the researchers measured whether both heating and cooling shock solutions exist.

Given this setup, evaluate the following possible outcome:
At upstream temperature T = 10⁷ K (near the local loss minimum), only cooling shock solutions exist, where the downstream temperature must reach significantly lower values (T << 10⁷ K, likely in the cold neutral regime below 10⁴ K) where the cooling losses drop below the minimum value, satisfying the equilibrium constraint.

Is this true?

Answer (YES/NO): NO